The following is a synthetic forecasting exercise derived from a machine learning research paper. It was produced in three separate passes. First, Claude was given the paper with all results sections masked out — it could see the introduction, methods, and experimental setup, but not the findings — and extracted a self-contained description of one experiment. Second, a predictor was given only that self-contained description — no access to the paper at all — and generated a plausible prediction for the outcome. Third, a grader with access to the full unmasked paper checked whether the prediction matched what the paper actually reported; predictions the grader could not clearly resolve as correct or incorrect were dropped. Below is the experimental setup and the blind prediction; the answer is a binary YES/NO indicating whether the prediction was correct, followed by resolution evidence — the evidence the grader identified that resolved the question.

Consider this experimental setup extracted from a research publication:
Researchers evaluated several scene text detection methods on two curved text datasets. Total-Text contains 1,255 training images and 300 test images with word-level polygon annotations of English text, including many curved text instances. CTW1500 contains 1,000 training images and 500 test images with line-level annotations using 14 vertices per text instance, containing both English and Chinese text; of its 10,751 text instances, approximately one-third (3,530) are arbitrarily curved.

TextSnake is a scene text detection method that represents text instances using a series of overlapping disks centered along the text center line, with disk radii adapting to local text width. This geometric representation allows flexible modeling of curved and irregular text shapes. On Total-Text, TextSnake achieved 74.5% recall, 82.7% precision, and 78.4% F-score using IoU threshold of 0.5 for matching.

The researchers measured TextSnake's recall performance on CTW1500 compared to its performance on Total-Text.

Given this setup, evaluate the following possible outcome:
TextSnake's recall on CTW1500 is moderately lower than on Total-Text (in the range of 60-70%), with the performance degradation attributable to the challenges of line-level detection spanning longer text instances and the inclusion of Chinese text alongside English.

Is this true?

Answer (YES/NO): YES